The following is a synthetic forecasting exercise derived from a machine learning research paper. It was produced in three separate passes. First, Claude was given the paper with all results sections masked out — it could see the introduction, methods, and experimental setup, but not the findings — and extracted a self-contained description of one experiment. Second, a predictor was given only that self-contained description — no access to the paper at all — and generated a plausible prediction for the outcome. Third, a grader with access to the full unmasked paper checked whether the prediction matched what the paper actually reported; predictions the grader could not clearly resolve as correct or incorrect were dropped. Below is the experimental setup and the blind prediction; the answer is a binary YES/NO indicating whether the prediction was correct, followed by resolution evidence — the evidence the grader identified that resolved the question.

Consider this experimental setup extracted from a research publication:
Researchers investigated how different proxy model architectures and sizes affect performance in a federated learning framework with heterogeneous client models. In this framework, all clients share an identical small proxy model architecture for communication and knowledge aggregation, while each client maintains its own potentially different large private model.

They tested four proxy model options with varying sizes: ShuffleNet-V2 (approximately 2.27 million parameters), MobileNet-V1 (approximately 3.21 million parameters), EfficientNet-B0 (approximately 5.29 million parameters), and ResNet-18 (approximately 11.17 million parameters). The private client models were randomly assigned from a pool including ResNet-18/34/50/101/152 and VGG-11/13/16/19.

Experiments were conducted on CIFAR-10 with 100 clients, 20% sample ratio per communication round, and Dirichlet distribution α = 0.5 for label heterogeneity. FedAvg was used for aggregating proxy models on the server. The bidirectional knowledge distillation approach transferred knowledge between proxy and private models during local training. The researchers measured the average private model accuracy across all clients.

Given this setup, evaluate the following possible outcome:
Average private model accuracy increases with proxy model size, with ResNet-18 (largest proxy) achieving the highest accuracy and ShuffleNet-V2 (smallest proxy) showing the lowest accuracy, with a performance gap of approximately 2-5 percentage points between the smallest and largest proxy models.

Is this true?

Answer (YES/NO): YES